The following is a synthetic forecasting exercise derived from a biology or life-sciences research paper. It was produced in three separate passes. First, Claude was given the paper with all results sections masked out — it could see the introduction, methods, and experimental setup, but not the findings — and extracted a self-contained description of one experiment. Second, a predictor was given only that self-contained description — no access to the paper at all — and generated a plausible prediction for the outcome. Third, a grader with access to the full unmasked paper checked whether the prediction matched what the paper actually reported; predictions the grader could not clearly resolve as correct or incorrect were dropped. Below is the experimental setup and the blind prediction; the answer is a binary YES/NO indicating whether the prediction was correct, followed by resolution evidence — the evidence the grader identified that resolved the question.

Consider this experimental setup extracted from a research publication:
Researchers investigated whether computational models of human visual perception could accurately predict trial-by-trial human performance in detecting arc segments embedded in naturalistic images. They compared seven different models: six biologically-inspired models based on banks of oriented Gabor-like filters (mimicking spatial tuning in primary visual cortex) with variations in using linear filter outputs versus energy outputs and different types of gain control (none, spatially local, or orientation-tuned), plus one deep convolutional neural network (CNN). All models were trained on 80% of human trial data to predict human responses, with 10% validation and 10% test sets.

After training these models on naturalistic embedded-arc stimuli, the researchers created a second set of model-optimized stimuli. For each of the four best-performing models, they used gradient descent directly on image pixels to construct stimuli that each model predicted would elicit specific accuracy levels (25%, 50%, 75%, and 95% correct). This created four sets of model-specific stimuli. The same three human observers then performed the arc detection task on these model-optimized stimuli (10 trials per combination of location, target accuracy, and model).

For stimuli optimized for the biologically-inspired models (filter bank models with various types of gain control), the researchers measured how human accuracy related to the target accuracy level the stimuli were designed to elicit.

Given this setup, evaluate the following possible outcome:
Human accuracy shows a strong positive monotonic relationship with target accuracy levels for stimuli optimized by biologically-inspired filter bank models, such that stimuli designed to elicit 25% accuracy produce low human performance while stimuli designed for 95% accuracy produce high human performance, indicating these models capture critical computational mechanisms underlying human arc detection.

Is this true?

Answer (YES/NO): YES